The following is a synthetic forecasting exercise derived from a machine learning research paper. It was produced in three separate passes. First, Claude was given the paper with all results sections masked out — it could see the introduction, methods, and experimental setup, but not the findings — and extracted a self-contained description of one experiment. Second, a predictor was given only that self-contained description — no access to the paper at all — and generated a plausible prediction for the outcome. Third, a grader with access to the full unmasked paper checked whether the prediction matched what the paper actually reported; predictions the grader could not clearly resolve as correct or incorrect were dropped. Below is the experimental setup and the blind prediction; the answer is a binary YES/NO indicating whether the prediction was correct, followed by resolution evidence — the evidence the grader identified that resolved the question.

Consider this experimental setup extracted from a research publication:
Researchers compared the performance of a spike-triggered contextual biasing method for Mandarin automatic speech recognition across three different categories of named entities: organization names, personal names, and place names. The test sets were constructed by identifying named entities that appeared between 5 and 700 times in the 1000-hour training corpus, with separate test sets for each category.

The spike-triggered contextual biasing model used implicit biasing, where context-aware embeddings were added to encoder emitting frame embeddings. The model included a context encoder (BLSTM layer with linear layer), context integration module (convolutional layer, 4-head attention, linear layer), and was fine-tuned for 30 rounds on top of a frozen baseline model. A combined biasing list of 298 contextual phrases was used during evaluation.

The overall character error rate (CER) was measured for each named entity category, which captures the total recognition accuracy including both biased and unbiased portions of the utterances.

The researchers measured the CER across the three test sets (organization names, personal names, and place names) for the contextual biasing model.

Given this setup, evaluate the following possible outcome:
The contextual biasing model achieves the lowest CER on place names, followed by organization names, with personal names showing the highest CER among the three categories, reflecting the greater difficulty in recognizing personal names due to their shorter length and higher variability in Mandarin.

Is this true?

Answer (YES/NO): NO